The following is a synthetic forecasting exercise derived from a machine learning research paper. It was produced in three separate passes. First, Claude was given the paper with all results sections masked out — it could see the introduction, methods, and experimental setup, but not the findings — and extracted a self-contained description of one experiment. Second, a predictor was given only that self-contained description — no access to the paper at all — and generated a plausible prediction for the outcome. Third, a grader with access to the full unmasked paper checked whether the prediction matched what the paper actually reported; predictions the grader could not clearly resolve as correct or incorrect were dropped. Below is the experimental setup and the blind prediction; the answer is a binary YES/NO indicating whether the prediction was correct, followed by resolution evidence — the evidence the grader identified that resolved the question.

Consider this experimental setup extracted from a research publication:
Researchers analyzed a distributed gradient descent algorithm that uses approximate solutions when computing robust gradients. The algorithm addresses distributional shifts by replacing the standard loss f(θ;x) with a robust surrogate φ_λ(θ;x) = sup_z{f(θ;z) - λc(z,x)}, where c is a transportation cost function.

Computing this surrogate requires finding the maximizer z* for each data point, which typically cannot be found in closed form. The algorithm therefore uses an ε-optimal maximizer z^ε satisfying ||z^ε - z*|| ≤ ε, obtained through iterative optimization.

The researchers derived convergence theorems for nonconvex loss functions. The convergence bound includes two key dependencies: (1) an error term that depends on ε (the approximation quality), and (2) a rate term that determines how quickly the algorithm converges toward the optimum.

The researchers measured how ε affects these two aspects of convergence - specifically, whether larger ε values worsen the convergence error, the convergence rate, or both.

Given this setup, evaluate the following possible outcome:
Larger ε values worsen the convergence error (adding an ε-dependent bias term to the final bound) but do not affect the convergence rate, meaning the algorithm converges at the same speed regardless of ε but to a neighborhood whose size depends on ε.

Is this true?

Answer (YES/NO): YES